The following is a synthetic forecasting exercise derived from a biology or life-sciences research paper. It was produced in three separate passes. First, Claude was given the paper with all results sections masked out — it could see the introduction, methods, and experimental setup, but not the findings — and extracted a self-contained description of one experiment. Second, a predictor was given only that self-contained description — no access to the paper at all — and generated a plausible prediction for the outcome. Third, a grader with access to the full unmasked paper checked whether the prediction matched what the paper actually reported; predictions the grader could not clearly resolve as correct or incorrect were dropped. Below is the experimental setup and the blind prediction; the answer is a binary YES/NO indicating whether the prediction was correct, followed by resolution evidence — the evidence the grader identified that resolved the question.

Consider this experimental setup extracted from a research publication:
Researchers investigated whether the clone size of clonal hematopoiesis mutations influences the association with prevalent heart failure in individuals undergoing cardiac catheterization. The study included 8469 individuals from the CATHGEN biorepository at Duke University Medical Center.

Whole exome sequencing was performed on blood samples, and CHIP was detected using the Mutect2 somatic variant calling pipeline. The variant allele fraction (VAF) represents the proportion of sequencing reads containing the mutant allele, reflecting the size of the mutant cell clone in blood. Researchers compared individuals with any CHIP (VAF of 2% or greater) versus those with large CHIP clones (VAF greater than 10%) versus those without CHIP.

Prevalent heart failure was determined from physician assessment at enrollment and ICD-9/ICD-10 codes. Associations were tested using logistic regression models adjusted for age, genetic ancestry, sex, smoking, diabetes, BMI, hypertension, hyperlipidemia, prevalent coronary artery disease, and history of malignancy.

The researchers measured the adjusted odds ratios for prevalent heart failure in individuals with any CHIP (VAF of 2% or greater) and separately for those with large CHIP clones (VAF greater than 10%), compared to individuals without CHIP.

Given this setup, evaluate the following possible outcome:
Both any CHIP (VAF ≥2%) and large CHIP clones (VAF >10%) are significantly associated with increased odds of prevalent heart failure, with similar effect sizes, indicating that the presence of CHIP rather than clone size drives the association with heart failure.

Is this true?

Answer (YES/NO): NO